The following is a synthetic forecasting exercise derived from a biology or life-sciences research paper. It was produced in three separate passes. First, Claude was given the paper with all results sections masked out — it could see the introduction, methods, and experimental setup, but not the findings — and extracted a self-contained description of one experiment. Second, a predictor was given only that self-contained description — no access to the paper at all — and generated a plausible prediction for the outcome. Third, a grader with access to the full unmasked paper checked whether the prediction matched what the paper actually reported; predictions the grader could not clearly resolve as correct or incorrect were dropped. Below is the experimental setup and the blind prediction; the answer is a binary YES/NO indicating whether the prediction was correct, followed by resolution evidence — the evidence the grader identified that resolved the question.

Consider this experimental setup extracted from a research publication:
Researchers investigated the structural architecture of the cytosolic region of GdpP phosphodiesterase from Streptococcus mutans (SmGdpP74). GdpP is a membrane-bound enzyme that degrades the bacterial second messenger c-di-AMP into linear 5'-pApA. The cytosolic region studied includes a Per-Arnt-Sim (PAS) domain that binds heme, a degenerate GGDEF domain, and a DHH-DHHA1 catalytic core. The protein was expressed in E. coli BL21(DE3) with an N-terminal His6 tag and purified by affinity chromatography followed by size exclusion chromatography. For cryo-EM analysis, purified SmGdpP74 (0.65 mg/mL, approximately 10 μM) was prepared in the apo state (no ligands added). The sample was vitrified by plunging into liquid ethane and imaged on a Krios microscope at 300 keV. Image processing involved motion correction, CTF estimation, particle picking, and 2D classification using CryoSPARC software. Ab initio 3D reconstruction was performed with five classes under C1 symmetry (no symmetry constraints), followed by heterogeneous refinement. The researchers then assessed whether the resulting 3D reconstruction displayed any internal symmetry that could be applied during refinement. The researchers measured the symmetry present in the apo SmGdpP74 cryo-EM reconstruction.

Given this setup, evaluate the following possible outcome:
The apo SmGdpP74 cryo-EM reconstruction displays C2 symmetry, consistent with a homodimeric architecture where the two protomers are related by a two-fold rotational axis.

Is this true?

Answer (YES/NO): NO